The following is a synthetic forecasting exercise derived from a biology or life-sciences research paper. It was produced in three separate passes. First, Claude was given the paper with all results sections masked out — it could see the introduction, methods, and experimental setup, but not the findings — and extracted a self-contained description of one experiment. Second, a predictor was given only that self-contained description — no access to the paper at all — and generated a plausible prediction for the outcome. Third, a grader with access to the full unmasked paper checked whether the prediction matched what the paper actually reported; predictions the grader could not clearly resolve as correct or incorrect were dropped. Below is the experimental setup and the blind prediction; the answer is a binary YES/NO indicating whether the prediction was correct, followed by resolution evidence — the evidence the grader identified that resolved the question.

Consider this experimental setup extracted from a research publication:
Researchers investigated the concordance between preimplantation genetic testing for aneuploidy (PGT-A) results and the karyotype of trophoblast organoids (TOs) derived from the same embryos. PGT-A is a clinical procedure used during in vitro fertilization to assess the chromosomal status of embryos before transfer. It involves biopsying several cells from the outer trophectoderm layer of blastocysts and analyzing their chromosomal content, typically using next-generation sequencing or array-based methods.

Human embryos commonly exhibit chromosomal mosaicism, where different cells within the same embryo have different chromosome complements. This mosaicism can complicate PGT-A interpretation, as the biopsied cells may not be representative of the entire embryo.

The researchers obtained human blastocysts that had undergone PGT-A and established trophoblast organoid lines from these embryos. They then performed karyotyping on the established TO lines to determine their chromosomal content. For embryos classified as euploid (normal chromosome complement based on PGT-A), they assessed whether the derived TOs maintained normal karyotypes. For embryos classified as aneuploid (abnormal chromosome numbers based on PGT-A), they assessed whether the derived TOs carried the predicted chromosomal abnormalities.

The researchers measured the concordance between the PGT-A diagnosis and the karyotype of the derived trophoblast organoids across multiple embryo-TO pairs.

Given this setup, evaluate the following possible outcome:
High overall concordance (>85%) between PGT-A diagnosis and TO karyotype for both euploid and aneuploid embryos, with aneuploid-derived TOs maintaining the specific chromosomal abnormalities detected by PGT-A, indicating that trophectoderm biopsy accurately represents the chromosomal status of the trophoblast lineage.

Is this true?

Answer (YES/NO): NO